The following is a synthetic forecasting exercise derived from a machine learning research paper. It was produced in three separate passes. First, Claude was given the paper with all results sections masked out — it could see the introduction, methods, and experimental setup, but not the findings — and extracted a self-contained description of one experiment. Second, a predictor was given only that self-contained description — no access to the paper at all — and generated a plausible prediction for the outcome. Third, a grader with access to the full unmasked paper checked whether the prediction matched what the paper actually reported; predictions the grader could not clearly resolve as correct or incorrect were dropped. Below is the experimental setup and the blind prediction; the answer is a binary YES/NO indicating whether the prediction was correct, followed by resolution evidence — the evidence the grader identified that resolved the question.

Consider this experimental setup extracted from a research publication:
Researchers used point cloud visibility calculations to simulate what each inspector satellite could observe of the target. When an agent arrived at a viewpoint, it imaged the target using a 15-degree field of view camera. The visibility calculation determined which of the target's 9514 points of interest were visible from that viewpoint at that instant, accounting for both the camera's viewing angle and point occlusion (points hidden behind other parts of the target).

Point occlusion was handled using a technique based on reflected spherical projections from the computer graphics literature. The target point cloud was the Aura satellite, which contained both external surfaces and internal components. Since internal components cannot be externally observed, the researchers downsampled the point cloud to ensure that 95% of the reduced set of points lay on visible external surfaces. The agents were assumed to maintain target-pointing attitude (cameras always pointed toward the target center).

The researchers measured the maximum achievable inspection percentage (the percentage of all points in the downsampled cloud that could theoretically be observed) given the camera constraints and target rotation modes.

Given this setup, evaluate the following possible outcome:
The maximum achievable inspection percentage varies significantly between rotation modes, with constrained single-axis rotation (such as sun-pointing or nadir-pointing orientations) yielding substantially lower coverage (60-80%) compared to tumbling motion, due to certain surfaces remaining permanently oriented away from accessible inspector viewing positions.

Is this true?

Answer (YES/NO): NO